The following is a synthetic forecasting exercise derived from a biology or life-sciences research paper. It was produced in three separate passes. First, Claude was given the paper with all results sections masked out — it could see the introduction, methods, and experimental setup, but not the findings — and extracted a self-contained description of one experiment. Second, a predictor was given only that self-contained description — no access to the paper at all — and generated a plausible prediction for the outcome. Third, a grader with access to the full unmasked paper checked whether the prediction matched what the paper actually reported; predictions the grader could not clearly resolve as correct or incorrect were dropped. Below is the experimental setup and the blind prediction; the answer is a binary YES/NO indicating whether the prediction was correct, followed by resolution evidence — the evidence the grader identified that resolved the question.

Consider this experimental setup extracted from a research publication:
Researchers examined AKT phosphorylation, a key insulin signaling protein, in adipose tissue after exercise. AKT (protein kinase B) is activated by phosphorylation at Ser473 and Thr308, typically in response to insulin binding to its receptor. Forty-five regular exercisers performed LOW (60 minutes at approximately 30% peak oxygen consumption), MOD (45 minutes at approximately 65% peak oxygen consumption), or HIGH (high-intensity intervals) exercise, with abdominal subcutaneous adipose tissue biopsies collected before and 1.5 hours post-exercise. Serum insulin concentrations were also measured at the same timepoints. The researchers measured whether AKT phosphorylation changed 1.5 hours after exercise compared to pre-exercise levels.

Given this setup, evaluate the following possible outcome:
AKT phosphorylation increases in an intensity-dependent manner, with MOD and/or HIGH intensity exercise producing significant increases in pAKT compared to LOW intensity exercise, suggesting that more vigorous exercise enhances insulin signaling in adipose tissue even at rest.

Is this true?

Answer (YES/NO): NO